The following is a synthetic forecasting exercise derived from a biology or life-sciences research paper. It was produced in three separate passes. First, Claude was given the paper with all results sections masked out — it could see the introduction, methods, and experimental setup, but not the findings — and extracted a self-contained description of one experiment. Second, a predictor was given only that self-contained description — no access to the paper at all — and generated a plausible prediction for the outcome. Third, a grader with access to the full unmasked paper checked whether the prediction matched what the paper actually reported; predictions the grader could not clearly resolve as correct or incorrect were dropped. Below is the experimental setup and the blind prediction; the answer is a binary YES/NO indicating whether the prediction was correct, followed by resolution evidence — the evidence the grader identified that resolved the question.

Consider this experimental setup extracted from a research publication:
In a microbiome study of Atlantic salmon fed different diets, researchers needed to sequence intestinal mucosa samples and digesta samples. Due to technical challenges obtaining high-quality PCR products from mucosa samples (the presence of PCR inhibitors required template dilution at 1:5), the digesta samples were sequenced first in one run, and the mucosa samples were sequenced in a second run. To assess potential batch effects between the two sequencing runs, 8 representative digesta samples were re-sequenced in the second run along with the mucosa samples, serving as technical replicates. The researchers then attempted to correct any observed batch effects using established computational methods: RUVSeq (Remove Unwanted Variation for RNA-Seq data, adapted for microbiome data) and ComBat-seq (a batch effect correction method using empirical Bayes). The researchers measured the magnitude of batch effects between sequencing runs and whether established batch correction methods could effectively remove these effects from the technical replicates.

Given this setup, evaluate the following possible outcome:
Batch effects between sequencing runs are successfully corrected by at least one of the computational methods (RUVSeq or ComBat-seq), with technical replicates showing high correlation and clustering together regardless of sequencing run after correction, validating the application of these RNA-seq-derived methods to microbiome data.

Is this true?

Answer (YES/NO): NO